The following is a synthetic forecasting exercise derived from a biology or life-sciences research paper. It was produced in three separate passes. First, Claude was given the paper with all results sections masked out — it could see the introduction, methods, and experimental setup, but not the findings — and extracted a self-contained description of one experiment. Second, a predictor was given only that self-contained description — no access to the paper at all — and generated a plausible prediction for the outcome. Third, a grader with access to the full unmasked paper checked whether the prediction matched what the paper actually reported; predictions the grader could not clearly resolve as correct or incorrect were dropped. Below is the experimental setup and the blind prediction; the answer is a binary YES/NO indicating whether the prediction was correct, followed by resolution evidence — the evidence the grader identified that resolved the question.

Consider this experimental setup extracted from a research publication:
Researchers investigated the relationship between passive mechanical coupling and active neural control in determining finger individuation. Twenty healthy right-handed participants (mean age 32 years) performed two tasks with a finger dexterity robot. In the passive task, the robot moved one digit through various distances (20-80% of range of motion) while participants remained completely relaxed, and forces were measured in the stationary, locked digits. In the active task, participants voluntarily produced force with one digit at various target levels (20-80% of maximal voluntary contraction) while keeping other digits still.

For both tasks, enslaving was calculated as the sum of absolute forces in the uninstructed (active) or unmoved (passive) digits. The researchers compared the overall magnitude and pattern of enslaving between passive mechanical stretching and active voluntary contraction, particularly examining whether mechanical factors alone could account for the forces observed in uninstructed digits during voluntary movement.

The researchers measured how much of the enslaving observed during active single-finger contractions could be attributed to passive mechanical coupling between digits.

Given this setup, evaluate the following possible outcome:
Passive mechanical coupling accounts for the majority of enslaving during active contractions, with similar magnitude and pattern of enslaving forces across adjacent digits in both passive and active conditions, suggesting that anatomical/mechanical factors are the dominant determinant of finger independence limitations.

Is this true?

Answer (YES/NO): NO